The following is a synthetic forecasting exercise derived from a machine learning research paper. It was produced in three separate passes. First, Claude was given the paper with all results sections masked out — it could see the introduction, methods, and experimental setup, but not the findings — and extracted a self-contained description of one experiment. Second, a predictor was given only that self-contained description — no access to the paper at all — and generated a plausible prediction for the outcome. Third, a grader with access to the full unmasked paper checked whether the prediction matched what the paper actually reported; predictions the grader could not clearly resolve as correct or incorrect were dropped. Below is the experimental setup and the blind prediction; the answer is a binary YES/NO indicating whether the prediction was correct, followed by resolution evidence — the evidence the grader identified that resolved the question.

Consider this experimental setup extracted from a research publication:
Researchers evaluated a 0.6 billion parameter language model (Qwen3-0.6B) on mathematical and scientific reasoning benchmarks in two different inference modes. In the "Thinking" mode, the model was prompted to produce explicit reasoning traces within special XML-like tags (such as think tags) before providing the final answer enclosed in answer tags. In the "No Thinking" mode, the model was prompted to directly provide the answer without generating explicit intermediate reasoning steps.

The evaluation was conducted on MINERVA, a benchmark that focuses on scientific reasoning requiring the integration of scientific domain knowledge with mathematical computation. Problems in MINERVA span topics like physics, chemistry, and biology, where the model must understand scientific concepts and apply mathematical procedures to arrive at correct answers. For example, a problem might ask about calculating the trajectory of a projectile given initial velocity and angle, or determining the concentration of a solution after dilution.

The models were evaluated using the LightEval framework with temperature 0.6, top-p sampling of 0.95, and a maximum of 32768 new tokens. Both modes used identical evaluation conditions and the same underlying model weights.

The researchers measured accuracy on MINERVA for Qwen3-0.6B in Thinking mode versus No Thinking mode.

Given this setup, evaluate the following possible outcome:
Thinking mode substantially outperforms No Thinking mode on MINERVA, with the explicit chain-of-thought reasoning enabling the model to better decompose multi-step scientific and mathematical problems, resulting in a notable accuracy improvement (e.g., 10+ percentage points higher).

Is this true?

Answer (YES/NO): NO